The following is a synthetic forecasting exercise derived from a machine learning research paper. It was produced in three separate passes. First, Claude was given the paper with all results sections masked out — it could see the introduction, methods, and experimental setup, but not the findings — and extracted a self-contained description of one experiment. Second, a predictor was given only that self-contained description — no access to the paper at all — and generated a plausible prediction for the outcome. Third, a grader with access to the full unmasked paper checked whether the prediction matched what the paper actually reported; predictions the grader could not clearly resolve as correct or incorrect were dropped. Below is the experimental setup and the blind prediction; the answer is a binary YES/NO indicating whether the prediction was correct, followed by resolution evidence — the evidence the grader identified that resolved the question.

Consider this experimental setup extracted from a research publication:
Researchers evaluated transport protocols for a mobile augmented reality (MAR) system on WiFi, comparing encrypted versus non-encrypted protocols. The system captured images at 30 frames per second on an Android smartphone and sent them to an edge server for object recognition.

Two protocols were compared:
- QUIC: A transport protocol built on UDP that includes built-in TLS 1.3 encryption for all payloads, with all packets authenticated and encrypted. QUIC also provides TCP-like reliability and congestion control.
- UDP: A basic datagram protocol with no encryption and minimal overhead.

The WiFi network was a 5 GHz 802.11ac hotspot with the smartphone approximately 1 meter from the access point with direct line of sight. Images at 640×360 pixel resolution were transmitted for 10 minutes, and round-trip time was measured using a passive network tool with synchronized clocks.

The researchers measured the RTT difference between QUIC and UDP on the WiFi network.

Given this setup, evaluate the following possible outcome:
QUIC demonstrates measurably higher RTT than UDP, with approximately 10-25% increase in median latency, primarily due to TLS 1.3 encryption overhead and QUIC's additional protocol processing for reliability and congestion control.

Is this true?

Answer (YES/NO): NO